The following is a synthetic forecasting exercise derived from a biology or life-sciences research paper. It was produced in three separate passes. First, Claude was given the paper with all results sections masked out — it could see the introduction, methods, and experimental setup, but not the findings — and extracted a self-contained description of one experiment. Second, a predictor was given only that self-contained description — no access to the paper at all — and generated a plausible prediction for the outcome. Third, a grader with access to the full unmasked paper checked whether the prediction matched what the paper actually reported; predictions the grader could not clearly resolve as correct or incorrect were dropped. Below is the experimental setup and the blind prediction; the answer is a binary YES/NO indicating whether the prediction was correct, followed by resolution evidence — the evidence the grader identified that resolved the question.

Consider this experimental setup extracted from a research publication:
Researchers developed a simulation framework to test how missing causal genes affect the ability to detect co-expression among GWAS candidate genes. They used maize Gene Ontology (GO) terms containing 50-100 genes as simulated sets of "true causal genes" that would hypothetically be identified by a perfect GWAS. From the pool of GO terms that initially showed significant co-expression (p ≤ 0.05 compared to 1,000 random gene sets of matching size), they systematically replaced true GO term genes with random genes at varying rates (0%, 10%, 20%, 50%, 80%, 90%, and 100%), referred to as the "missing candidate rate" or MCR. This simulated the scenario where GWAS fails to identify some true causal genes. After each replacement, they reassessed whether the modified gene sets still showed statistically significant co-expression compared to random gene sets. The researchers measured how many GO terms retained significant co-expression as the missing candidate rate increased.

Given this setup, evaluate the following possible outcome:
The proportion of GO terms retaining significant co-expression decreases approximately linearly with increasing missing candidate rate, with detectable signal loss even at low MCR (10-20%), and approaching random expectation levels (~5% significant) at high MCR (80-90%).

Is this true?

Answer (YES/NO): NO